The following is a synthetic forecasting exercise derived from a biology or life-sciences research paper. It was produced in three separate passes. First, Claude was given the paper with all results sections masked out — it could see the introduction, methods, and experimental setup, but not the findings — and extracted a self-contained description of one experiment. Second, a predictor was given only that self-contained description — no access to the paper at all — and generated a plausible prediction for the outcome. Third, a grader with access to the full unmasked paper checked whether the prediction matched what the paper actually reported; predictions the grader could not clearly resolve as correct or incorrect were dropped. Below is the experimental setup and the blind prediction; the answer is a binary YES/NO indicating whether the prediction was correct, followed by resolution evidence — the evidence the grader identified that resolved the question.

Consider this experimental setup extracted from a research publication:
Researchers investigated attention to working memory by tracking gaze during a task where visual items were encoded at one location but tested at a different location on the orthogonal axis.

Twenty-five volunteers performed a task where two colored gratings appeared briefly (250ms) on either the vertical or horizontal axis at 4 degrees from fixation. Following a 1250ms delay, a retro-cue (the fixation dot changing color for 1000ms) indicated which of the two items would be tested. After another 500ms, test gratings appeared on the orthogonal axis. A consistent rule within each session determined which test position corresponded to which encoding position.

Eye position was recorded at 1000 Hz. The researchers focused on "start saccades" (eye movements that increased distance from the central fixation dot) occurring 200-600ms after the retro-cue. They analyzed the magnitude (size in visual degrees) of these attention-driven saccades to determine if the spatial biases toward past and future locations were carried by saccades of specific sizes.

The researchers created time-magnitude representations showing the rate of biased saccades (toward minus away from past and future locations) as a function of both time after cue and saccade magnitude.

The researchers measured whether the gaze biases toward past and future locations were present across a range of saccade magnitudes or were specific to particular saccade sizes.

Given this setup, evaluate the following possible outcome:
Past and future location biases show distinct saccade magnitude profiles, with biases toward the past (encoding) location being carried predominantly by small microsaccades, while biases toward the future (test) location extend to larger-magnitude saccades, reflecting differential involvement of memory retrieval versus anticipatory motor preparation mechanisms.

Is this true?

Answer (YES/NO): NO